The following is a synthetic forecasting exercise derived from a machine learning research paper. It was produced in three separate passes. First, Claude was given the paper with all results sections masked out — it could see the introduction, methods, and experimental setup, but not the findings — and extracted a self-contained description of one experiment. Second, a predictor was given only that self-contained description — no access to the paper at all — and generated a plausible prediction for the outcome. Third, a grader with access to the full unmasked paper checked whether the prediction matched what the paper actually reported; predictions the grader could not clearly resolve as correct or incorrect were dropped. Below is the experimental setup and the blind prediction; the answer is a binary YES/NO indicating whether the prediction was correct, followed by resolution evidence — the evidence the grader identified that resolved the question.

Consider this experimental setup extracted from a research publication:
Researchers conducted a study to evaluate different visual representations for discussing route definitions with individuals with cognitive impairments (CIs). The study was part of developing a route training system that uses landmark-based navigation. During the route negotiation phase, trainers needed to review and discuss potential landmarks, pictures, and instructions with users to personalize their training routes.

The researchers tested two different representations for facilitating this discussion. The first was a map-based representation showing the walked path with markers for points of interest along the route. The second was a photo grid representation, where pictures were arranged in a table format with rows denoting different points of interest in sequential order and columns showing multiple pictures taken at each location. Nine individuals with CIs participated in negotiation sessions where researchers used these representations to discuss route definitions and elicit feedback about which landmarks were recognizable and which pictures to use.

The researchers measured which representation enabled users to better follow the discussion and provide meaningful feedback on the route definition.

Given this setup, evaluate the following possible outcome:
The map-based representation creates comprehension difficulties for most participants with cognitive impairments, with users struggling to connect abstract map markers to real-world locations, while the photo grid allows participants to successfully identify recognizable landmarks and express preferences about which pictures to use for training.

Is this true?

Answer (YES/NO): NO